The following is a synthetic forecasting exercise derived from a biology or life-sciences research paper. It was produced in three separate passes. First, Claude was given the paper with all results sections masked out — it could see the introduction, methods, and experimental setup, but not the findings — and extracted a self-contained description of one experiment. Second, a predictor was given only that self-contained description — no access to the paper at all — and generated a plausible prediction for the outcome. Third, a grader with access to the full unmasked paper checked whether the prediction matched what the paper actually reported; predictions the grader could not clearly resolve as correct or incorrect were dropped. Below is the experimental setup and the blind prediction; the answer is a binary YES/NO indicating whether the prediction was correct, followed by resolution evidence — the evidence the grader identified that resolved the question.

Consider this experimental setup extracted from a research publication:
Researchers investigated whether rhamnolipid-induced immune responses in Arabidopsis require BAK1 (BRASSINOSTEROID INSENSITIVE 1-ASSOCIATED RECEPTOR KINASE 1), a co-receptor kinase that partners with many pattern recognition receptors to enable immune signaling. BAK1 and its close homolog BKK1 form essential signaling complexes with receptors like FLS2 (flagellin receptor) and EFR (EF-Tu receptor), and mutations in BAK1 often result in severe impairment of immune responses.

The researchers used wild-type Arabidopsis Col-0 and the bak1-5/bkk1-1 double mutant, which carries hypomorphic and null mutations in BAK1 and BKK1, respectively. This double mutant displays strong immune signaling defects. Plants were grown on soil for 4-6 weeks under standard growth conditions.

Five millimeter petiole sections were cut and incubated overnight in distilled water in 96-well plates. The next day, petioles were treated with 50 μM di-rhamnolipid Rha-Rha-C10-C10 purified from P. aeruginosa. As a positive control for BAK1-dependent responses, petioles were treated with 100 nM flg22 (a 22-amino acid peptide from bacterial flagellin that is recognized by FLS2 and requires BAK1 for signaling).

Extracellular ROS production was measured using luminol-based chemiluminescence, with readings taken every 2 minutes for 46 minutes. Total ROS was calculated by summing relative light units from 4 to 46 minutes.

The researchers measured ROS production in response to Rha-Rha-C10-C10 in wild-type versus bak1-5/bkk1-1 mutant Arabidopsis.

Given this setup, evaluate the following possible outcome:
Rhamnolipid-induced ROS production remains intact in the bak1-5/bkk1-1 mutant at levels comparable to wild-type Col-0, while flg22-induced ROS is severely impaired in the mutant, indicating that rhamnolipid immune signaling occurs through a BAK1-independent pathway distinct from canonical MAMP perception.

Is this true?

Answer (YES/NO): YES